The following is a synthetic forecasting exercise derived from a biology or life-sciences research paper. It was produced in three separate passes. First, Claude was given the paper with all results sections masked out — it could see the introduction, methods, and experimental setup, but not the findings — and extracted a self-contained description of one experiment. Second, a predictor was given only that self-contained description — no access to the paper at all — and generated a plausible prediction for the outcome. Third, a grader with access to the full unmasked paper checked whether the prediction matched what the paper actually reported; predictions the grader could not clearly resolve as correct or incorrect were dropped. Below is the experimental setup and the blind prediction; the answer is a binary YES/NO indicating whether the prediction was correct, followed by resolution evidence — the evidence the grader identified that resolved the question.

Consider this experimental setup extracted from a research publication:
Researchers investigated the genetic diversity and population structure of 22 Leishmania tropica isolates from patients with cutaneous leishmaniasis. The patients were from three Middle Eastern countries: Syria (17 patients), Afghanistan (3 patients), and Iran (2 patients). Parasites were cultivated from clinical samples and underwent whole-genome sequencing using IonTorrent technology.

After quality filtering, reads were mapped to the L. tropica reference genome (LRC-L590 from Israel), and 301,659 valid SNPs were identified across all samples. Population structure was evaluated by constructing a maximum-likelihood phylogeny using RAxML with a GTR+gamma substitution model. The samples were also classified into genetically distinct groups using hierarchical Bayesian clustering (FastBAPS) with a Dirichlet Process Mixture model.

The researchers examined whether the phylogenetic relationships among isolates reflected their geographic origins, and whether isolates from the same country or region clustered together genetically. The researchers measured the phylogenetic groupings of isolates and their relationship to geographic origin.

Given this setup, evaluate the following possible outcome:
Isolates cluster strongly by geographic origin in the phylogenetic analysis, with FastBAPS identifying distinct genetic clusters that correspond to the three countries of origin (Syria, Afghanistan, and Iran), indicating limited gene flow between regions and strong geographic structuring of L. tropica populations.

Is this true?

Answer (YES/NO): NO